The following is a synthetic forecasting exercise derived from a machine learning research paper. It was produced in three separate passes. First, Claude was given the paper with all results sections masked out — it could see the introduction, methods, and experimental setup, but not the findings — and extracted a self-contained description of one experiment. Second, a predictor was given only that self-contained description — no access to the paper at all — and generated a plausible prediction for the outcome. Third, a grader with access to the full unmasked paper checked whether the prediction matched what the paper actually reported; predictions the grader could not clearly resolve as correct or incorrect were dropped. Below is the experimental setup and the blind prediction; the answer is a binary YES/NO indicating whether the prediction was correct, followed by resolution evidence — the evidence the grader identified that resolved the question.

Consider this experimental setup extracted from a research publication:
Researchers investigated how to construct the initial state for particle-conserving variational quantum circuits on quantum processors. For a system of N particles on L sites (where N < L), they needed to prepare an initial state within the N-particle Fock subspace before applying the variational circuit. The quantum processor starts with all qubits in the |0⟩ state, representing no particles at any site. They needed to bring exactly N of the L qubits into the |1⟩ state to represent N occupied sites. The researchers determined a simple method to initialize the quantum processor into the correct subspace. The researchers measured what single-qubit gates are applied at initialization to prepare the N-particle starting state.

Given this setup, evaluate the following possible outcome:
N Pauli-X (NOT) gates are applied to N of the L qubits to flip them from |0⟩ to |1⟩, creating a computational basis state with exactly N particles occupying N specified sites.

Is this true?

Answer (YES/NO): YES